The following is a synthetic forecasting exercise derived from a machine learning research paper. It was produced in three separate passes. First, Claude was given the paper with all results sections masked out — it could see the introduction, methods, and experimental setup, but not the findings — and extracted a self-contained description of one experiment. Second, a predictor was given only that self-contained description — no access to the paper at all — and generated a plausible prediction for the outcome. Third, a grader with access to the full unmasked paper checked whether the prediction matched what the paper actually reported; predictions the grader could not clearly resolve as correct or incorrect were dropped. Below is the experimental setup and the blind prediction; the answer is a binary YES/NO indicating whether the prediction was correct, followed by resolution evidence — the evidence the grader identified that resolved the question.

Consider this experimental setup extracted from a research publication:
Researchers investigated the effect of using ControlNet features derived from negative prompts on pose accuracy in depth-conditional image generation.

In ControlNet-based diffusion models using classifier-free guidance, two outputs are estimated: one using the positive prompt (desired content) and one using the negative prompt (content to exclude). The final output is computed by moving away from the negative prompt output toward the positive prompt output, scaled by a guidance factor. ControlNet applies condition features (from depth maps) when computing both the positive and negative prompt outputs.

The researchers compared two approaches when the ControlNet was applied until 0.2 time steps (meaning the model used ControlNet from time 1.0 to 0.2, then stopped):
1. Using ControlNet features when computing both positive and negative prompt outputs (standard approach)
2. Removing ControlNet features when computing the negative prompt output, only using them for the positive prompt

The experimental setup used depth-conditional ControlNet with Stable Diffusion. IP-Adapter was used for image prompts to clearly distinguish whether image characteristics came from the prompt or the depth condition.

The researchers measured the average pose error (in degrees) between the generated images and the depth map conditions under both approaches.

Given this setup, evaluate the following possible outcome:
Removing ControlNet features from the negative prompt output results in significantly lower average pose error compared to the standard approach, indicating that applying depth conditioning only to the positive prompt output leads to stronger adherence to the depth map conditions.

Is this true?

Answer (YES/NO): YES